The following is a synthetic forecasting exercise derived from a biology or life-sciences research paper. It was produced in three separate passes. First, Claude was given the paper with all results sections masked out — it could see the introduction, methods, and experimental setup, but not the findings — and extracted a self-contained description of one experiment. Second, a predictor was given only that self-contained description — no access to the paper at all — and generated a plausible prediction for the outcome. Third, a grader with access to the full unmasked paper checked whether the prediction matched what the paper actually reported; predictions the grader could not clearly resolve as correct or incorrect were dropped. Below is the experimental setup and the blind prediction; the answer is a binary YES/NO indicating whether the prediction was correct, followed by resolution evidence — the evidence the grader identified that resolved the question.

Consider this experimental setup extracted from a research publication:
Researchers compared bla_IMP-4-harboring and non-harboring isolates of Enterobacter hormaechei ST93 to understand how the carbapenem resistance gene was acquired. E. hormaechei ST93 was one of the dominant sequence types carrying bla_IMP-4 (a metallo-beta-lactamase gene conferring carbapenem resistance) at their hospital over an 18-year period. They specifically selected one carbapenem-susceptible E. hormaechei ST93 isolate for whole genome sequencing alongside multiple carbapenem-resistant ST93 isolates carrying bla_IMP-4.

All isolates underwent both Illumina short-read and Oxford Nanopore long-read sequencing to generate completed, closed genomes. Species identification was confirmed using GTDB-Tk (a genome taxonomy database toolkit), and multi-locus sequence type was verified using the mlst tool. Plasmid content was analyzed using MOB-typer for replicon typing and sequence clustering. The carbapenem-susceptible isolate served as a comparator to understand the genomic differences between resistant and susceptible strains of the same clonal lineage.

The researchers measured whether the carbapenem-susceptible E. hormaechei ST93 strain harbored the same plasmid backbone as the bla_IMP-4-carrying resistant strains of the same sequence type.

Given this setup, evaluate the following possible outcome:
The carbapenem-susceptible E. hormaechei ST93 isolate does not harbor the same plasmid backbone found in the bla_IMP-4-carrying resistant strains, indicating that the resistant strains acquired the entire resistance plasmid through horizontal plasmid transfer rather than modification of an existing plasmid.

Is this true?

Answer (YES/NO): NO